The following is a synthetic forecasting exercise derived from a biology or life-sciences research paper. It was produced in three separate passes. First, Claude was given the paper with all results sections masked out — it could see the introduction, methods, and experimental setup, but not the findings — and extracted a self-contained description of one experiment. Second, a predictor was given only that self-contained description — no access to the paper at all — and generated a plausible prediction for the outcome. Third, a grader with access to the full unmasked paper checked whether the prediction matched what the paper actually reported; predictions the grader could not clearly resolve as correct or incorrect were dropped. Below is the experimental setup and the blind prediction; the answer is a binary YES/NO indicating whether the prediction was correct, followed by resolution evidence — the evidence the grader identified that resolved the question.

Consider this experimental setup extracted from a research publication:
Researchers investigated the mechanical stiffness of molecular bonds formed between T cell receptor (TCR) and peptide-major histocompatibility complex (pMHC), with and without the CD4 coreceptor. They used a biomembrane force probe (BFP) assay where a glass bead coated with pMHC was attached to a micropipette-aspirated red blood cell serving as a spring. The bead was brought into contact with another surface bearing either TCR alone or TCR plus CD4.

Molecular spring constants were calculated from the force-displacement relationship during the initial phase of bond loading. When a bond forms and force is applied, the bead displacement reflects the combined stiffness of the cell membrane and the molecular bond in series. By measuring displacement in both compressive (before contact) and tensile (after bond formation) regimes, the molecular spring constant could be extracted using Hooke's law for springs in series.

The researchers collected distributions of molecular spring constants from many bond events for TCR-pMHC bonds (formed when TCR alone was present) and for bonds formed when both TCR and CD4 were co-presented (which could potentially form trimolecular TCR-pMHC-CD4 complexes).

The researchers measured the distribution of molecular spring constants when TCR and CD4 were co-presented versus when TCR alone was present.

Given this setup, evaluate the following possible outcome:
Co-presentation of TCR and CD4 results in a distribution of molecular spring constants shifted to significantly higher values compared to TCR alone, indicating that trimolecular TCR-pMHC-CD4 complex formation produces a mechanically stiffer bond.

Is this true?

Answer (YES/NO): NO